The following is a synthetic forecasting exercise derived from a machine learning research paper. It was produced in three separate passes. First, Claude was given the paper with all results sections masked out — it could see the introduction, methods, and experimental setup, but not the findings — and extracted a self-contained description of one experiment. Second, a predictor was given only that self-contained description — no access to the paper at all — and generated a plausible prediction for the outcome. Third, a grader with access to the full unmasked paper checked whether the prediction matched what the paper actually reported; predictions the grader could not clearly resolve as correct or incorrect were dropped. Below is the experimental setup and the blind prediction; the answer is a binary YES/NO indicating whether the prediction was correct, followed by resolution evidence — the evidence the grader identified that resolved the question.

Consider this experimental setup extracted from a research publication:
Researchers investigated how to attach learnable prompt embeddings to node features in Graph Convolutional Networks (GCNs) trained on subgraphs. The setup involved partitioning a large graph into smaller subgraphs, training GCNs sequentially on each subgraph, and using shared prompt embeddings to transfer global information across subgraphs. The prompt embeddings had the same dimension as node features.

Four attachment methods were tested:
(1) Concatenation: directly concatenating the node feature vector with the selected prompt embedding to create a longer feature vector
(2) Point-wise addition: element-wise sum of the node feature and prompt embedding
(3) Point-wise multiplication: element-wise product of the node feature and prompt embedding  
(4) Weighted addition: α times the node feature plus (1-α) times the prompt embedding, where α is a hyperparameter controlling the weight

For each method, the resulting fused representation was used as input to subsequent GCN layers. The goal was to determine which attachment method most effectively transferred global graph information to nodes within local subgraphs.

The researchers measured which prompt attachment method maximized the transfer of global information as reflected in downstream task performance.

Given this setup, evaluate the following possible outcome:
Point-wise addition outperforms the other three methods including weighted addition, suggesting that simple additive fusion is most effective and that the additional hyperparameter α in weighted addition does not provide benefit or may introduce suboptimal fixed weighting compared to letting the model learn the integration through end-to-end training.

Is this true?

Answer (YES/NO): NO